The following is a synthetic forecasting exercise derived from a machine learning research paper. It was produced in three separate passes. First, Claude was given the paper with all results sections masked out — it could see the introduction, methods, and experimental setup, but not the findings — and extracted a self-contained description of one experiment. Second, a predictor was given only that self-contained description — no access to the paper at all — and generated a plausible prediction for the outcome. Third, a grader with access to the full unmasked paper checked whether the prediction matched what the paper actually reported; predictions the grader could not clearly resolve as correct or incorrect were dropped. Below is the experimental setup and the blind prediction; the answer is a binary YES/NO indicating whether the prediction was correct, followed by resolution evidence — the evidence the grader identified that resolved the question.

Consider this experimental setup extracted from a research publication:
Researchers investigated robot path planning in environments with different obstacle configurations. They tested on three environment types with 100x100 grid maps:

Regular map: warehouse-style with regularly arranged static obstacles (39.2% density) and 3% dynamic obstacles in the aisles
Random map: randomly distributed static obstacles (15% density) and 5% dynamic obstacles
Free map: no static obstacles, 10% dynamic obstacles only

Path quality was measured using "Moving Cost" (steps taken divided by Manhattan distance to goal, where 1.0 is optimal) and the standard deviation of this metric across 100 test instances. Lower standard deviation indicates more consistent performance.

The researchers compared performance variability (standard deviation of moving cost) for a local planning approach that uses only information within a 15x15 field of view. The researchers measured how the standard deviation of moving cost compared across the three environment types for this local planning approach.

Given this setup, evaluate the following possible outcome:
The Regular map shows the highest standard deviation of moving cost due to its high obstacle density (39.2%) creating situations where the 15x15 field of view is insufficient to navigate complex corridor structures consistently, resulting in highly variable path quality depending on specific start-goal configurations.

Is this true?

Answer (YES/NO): YES